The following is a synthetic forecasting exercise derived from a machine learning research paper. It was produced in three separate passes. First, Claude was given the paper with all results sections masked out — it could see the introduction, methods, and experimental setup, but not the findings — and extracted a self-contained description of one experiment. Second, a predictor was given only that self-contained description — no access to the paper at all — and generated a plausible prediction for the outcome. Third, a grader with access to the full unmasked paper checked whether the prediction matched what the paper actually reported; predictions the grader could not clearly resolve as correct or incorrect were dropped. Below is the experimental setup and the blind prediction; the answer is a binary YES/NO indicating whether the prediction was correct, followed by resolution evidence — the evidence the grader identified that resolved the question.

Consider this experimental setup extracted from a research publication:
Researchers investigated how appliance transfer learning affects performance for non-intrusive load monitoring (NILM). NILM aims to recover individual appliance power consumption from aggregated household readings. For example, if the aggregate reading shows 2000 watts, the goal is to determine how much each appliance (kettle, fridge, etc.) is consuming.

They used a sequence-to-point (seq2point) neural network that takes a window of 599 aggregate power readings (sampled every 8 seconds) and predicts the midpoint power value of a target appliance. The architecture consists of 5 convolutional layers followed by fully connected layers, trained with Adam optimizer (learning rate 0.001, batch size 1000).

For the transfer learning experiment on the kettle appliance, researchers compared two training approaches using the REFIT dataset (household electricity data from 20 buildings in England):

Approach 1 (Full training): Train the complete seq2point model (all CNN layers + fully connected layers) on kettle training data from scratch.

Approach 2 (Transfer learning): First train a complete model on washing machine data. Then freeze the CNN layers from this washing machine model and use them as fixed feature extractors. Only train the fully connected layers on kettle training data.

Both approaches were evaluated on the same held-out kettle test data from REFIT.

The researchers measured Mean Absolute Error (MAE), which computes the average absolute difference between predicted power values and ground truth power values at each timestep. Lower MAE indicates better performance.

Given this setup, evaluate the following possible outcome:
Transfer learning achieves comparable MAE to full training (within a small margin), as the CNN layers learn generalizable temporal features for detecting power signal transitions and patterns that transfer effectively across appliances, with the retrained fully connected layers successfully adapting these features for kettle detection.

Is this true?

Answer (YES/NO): NO